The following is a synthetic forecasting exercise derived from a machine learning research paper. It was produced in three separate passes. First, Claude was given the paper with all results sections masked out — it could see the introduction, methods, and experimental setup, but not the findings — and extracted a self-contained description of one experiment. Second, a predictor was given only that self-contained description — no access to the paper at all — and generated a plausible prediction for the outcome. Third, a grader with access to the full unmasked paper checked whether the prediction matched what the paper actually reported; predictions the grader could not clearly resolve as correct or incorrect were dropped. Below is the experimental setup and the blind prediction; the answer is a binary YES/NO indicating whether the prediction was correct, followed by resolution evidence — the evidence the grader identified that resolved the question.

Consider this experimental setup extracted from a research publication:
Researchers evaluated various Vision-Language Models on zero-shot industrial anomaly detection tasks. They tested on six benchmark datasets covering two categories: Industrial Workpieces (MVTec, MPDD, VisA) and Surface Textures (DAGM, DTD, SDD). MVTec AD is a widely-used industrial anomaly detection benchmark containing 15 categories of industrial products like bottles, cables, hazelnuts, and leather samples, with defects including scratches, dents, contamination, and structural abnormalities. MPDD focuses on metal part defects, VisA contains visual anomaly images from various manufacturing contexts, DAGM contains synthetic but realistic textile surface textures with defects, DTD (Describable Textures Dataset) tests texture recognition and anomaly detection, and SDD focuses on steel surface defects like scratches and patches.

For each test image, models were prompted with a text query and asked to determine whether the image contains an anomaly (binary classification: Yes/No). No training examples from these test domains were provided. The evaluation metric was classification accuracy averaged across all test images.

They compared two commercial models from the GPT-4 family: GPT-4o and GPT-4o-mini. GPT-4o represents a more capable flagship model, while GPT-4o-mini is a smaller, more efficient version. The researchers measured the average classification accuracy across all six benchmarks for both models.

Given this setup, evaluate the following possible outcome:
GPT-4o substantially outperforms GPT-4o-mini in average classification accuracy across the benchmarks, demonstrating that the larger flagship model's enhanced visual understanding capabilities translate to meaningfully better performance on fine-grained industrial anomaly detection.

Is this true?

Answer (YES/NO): NO